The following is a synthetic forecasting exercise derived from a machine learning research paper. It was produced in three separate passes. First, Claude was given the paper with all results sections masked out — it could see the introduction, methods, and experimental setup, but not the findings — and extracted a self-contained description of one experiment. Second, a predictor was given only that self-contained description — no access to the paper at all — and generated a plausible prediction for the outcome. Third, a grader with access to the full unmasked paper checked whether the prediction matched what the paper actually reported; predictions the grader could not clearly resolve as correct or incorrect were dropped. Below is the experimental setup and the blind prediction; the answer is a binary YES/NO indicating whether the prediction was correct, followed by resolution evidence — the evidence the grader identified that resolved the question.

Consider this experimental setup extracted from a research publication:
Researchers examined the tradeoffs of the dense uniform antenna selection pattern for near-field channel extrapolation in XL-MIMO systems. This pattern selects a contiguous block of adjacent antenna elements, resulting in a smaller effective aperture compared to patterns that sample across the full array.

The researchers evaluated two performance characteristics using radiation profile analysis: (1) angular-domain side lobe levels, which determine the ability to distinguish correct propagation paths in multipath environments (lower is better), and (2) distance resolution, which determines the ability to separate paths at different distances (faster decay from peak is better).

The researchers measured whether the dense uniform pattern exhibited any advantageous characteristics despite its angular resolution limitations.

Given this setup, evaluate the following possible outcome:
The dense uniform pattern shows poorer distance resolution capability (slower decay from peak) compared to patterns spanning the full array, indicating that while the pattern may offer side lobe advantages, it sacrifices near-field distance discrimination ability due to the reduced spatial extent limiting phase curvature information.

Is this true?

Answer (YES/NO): YES